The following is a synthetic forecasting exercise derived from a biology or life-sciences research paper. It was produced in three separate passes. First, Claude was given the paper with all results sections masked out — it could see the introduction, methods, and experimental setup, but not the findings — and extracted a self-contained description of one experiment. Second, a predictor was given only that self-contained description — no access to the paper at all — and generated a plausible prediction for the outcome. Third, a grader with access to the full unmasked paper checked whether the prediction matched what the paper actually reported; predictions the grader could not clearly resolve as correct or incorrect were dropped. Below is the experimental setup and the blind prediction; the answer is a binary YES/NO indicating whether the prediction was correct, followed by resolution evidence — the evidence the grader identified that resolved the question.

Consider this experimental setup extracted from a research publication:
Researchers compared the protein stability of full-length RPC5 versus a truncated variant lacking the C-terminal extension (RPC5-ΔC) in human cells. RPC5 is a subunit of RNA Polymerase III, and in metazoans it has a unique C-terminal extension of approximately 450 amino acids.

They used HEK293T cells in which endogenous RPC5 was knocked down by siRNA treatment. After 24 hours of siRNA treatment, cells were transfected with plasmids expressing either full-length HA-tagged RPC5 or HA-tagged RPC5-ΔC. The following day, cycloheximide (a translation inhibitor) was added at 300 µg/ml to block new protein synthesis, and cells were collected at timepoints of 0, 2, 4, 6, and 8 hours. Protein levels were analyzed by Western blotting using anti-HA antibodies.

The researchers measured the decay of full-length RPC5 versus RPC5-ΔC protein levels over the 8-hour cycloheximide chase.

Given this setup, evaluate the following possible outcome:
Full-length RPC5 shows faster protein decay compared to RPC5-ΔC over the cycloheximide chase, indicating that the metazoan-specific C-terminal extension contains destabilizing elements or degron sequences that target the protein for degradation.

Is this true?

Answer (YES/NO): NO